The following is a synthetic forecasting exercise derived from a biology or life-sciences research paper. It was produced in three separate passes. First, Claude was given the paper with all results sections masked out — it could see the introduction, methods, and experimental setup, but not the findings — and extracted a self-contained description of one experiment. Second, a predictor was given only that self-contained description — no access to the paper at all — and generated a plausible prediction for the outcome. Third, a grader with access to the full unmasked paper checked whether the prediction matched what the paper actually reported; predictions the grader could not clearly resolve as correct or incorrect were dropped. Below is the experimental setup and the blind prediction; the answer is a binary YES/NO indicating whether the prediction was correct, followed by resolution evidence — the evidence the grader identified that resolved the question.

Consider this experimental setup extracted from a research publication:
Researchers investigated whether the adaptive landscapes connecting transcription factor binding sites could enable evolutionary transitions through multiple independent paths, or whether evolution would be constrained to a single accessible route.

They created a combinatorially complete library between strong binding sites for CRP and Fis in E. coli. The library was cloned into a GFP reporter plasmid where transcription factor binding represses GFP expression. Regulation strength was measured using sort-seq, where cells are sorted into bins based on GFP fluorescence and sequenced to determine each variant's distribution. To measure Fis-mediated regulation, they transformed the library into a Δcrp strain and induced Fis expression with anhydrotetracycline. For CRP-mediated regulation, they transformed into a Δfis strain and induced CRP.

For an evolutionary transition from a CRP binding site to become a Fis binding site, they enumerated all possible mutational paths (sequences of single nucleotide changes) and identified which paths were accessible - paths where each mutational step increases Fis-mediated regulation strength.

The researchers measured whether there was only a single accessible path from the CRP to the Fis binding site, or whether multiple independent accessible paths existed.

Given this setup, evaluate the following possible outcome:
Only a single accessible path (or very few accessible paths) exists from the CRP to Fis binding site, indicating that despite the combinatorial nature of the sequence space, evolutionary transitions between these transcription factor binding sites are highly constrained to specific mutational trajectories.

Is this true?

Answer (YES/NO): NO